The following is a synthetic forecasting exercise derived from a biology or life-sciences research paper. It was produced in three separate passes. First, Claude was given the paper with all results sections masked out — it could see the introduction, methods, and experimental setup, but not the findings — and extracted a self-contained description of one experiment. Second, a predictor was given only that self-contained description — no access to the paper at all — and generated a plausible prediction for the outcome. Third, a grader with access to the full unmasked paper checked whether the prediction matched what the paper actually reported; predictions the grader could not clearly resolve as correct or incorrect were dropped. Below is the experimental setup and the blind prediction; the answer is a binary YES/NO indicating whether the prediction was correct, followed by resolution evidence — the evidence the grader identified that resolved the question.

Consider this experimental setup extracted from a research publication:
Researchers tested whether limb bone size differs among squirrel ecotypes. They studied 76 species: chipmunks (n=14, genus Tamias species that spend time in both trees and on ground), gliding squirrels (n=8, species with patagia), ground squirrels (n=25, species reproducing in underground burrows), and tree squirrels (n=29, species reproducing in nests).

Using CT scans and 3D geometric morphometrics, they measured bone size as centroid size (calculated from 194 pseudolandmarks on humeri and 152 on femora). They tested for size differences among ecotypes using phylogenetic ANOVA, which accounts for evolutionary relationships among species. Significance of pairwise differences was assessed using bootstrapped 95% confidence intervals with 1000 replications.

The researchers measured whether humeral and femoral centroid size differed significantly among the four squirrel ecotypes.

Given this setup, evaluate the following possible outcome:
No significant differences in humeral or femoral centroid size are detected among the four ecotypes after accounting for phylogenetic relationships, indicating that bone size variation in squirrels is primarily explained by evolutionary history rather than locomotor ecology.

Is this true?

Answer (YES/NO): NO